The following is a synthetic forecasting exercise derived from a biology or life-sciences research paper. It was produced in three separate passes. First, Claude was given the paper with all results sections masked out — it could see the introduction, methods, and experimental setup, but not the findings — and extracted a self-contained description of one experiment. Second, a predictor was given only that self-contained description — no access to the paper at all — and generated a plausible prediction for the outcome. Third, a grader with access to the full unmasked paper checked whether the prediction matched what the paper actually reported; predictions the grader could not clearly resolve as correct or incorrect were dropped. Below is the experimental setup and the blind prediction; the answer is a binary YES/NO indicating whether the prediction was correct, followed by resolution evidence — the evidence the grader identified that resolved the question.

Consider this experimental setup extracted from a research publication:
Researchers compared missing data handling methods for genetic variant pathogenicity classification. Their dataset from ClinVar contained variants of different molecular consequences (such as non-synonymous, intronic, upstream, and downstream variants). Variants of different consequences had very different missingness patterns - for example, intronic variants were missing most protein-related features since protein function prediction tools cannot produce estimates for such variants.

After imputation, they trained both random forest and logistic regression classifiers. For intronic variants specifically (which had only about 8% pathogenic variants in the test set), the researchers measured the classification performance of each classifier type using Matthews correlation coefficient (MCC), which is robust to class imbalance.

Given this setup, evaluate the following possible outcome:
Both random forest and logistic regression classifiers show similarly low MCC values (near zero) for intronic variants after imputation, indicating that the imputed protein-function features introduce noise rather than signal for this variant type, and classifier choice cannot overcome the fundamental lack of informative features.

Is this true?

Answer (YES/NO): NO